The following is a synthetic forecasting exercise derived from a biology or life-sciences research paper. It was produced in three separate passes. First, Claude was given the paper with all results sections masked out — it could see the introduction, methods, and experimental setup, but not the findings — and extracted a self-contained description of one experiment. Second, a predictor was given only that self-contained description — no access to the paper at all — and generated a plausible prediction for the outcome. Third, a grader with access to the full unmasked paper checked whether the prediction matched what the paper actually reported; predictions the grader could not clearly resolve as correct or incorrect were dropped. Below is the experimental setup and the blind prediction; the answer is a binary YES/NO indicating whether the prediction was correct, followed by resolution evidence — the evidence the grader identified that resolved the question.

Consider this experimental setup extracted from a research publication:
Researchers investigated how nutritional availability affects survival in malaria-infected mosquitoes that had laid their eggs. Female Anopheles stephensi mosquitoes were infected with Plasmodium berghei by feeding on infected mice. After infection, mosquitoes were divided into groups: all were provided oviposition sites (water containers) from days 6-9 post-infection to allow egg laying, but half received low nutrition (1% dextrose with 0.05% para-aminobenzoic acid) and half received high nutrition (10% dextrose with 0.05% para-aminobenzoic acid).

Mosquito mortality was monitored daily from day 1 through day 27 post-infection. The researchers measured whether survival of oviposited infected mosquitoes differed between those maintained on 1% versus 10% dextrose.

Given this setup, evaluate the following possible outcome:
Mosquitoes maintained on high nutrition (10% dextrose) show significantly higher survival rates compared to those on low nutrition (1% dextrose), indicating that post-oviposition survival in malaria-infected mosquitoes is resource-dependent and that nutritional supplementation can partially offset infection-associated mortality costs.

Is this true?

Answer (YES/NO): YES